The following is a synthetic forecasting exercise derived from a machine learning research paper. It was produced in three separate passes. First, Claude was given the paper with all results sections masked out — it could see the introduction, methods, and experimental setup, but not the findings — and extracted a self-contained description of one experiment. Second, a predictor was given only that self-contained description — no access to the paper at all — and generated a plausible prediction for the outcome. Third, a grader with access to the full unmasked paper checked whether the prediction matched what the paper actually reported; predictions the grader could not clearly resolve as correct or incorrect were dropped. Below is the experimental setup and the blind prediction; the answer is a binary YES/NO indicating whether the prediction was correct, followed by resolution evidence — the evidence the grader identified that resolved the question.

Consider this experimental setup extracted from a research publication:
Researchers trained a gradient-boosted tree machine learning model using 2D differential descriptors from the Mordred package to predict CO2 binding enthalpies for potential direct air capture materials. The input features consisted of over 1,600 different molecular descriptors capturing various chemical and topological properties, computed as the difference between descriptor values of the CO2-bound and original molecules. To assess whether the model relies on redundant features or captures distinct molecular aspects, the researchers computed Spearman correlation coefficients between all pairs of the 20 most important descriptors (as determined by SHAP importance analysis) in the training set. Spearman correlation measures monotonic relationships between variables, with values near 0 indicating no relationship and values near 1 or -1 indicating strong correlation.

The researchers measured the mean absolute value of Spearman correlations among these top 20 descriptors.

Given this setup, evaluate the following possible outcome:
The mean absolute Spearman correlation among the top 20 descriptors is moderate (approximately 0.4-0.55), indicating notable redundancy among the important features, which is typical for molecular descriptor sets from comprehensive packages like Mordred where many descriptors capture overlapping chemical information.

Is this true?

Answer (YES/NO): NO